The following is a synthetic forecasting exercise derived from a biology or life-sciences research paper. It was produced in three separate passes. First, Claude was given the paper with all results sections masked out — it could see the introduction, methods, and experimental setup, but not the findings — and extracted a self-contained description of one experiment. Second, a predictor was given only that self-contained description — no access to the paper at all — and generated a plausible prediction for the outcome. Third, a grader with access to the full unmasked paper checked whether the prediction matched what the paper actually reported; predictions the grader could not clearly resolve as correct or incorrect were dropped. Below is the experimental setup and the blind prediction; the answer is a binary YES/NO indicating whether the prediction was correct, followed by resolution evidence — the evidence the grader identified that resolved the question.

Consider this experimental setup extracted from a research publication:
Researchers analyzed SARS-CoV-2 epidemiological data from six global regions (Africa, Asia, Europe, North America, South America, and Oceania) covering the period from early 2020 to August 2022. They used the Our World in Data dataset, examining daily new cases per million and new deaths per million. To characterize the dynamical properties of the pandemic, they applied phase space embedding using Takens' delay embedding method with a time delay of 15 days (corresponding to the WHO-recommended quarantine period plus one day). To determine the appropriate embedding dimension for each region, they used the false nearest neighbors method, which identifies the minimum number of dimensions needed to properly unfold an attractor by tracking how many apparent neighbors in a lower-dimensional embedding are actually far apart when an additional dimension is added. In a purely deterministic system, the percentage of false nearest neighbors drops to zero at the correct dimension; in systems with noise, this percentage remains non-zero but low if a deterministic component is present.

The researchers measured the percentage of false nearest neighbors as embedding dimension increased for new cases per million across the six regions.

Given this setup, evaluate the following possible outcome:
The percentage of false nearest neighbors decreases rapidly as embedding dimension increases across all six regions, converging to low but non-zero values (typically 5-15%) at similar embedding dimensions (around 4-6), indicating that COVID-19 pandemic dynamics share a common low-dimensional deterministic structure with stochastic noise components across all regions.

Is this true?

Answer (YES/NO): NO